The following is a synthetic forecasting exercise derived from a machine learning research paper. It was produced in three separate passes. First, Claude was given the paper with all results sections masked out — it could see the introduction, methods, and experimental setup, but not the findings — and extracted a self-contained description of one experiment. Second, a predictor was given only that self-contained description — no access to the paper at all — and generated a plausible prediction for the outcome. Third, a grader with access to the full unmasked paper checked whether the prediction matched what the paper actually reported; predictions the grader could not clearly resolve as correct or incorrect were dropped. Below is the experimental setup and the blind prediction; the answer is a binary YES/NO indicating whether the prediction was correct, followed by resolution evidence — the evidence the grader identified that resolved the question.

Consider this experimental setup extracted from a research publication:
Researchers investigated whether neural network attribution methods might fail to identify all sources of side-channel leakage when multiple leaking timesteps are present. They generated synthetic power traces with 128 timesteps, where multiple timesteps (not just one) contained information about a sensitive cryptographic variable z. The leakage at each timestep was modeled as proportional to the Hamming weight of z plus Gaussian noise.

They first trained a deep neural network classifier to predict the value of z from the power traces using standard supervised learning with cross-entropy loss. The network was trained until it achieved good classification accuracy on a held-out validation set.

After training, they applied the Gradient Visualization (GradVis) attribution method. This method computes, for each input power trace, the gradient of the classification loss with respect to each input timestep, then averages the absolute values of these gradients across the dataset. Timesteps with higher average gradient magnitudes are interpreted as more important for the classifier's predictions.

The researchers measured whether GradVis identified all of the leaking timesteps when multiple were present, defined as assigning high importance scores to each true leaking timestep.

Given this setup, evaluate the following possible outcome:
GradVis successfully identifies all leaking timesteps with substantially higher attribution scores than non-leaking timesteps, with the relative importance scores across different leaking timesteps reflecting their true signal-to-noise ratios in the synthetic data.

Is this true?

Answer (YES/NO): NO